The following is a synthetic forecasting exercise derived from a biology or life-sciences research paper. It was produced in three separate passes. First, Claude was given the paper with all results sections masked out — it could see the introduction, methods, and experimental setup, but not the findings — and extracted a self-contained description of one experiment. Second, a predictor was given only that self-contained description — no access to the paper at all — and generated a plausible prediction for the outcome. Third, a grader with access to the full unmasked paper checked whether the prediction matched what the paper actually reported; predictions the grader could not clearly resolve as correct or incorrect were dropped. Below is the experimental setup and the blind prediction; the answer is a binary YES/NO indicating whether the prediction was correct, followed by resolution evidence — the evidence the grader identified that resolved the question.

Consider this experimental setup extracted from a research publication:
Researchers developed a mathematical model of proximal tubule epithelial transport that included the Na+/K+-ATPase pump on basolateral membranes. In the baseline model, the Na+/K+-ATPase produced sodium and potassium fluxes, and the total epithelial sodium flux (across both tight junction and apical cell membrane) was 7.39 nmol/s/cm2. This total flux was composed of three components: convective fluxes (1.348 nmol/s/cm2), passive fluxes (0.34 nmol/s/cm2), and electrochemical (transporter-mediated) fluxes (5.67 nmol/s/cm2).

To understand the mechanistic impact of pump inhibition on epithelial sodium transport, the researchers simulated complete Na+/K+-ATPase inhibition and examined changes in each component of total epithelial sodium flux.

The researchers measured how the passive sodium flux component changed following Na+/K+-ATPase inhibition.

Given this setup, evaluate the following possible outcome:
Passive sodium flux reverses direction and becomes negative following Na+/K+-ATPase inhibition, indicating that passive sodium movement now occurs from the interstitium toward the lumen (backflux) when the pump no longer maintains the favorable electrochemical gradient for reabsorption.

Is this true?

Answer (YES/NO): NO